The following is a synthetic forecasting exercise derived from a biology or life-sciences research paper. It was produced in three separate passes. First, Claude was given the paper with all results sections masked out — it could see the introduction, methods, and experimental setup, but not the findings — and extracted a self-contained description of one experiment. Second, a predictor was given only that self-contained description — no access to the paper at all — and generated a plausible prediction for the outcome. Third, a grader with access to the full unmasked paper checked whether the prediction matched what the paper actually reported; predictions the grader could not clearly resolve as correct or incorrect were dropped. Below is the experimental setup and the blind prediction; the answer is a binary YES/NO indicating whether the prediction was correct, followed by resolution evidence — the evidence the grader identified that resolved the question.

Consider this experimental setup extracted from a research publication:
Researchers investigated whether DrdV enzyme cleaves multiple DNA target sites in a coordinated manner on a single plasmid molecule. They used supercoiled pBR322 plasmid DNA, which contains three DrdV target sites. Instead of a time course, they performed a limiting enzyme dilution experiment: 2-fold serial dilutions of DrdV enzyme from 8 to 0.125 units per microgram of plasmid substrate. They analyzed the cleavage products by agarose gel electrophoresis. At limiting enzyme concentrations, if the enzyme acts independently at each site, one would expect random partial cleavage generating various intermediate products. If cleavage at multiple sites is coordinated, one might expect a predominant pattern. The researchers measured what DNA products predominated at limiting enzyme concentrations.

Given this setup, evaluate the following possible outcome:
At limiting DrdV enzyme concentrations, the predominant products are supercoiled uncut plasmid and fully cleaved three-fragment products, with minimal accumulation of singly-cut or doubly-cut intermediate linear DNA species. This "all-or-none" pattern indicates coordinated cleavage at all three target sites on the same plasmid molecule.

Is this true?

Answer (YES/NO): NO